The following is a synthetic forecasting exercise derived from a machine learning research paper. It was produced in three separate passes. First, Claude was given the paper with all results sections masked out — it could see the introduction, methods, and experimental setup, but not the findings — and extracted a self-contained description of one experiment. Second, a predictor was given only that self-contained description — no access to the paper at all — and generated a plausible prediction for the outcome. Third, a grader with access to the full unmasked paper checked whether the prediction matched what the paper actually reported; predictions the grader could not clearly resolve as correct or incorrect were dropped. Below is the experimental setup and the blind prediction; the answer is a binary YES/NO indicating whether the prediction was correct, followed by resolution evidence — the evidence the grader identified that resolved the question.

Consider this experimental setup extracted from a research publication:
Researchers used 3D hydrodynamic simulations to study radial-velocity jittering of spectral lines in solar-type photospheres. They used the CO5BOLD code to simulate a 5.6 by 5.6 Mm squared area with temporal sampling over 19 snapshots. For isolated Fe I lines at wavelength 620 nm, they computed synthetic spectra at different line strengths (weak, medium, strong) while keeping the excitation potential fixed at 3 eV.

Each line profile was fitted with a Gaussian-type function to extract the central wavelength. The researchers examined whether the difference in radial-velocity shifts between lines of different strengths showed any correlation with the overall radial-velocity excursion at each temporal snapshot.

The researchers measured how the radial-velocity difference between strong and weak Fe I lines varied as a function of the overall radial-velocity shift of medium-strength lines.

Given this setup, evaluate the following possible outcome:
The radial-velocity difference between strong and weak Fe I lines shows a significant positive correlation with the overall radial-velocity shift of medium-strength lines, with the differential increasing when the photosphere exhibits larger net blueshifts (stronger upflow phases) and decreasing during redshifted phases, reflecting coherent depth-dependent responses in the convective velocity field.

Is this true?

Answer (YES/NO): YES